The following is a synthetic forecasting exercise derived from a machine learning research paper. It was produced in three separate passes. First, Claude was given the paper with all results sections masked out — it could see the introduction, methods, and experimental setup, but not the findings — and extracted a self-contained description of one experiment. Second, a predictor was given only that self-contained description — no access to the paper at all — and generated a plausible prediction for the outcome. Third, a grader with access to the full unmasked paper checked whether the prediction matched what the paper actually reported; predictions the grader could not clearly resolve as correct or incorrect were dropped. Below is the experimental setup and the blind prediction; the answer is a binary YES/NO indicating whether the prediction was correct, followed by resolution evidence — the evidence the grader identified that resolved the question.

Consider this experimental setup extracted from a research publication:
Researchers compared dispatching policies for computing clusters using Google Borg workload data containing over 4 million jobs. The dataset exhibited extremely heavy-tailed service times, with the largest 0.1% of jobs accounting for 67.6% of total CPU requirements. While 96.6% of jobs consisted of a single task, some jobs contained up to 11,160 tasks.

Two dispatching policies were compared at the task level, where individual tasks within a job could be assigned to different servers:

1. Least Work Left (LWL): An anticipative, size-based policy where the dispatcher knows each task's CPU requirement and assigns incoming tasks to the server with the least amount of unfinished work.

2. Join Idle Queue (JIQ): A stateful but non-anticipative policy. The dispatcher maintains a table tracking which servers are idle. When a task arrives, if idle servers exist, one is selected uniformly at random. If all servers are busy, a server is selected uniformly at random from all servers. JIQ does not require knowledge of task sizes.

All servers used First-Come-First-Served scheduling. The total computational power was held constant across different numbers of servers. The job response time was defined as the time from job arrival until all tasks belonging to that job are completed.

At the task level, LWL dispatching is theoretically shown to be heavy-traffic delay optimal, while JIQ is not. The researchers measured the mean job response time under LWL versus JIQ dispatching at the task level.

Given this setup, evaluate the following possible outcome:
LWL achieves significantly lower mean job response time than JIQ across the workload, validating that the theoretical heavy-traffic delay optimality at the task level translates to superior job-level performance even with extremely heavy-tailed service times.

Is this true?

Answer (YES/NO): NO